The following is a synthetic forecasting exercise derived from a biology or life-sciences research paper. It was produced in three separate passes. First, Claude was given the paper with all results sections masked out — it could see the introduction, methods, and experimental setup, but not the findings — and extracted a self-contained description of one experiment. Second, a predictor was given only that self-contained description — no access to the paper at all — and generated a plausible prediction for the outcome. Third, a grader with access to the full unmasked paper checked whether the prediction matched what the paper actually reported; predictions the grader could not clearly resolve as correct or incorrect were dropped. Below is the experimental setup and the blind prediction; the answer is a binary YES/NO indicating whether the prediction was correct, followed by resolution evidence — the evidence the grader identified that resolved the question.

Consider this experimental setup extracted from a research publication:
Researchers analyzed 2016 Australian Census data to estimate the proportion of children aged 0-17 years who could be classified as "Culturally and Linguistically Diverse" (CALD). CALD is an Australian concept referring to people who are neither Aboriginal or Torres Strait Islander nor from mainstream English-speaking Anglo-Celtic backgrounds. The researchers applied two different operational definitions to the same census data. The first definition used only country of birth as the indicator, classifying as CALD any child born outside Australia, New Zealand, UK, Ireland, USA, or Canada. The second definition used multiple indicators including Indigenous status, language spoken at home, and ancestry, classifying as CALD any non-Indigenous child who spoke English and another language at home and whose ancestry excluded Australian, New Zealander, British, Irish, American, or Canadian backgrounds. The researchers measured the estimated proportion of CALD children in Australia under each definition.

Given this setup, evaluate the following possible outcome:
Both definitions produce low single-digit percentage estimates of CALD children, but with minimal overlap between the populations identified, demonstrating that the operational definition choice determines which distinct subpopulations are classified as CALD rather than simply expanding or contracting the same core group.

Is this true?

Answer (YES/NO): NO